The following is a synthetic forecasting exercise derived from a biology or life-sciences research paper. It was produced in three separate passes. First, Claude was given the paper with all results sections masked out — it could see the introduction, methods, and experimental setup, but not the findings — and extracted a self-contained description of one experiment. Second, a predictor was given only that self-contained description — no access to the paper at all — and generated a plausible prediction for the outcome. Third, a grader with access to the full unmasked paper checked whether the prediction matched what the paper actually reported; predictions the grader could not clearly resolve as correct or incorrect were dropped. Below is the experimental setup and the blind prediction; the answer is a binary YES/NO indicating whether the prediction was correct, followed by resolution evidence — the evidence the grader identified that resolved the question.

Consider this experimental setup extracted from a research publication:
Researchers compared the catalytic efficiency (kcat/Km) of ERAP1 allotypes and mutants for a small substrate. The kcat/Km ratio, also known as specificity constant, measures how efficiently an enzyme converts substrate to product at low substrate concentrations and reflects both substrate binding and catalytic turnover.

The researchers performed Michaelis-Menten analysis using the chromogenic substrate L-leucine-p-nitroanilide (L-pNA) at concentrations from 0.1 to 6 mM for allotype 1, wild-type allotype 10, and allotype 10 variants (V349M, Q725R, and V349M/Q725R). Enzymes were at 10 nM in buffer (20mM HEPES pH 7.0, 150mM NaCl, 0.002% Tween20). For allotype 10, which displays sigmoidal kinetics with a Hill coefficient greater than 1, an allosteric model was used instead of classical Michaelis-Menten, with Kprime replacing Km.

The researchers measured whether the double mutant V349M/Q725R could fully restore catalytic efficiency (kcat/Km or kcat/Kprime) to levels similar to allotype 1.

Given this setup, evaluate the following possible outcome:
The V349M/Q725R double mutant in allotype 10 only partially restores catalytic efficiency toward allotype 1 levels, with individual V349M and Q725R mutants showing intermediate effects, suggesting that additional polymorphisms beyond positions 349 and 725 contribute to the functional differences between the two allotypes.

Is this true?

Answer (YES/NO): YES